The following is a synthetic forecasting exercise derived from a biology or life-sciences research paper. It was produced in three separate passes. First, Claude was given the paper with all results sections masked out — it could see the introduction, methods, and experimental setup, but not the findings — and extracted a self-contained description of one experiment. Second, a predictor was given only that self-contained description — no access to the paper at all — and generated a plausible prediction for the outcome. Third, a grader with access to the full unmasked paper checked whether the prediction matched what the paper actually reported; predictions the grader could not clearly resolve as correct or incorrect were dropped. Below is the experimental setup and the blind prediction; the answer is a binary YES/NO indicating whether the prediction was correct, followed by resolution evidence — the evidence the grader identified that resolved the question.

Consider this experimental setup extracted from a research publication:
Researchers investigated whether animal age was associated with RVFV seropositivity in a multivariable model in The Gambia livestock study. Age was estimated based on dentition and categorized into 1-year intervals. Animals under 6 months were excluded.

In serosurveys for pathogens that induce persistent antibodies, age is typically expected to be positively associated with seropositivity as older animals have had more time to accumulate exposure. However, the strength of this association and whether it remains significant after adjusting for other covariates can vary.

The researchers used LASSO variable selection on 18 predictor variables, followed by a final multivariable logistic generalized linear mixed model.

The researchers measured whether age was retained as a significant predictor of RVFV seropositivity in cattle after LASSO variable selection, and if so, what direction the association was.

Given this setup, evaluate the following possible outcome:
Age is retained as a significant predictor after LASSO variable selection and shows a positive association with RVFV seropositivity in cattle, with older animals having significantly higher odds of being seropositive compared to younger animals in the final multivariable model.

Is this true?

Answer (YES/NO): YES